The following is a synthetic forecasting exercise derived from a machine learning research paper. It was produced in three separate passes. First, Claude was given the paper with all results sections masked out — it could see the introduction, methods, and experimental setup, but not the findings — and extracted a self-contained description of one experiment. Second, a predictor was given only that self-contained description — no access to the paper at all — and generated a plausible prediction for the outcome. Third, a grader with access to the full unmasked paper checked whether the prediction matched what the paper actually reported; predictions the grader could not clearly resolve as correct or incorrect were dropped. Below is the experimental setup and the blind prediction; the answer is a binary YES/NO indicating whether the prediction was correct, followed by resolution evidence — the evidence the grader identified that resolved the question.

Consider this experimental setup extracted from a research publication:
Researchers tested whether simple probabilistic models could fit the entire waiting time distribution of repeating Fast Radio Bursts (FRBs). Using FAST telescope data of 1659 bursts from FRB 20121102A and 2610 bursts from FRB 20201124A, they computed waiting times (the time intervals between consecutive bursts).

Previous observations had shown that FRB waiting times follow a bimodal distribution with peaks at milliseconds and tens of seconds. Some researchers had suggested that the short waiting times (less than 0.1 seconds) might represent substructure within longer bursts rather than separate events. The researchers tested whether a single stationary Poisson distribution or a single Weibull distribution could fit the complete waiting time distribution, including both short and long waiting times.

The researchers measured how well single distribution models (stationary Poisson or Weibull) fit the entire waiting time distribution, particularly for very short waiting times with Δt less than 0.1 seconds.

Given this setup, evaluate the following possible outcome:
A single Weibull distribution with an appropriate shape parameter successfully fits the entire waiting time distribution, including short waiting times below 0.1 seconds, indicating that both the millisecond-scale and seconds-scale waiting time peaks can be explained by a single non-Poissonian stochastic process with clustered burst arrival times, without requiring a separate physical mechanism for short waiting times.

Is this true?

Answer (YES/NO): NO